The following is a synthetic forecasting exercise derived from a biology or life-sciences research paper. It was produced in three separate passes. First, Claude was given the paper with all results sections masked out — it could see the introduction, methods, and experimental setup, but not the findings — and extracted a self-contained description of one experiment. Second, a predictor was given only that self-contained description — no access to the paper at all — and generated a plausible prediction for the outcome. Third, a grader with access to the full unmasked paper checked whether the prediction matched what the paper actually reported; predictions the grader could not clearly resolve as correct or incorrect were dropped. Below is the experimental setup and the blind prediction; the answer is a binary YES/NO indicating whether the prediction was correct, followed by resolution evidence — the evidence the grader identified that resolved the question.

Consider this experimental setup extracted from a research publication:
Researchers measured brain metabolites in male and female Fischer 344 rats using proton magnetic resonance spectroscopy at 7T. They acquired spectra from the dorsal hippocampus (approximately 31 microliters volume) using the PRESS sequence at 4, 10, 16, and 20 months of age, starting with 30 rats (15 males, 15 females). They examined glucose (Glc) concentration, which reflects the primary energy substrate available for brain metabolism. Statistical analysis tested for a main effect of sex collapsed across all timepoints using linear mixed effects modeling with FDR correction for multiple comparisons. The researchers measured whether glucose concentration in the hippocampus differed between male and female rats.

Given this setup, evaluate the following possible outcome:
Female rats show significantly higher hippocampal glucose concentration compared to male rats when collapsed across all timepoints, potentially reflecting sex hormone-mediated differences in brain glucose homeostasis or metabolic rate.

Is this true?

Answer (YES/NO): NO